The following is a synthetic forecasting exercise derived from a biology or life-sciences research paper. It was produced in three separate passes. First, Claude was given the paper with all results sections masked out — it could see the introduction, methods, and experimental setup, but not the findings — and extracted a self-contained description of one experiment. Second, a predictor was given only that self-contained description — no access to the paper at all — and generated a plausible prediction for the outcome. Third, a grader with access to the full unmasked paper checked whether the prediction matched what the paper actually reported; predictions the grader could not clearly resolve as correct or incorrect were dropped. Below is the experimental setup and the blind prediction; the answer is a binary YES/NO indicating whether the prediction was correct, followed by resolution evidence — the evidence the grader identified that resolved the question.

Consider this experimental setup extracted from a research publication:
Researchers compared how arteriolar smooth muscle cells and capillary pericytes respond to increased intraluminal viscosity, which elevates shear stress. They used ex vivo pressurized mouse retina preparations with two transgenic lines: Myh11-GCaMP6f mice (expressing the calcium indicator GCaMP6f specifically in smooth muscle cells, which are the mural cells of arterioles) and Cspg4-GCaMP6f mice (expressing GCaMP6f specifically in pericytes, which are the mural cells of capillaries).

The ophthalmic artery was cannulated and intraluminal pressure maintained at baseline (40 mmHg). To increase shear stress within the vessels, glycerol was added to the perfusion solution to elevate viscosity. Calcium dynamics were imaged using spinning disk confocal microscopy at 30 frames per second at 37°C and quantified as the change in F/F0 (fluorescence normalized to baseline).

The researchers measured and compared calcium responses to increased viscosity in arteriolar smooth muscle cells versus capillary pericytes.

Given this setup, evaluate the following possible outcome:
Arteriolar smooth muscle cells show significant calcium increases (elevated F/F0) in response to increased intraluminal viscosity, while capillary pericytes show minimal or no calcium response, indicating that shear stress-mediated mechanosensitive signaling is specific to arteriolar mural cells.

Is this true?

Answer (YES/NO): NO